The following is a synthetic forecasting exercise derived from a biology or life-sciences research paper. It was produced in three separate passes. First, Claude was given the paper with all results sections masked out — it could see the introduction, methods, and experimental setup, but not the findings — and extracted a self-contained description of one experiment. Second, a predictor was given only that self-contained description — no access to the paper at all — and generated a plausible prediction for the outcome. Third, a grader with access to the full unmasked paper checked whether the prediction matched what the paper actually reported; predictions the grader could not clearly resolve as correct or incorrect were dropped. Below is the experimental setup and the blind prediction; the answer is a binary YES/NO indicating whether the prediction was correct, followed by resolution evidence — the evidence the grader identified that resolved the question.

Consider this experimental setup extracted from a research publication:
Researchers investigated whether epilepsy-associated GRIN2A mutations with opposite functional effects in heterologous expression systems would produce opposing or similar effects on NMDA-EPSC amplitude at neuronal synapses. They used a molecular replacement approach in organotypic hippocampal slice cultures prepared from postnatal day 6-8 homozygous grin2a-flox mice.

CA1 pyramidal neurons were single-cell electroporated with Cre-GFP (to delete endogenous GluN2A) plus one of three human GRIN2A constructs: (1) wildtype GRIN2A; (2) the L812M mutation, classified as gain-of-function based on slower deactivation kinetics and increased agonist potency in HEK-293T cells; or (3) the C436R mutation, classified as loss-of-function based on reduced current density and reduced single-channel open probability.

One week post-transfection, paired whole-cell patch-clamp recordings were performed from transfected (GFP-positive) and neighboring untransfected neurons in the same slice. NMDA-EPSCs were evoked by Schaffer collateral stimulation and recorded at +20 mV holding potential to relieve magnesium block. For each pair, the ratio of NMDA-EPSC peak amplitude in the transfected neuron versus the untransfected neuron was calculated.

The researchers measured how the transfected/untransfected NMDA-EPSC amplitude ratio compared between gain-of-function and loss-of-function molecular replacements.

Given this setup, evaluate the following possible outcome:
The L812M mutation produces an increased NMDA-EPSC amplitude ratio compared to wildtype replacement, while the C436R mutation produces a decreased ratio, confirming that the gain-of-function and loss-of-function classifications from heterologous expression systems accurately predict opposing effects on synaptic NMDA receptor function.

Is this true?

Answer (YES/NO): NO